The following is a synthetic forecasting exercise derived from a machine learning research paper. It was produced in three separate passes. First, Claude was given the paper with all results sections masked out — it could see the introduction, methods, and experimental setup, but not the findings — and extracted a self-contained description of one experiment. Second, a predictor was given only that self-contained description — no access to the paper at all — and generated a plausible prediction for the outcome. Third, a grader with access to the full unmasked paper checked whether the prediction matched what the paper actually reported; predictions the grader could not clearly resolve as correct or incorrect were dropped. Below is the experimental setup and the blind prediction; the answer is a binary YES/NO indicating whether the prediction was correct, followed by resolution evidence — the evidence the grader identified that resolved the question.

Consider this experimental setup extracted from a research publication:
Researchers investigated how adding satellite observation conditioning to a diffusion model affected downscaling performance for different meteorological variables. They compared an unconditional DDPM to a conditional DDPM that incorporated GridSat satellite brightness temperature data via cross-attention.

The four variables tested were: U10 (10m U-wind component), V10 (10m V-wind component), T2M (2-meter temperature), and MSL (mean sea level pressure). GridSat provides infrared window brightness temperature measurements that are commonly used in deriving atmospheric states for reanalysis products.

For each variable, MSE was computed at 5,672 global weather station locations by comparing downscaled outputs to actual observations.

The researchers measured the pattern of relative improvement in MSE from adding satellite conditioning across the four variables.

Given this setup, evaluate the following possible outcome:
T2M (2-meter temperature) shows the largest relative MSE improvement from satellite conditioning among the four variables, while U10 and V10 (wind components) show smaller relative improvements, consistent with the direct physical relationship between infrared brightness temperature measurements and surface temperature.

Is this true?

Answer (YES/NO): NO